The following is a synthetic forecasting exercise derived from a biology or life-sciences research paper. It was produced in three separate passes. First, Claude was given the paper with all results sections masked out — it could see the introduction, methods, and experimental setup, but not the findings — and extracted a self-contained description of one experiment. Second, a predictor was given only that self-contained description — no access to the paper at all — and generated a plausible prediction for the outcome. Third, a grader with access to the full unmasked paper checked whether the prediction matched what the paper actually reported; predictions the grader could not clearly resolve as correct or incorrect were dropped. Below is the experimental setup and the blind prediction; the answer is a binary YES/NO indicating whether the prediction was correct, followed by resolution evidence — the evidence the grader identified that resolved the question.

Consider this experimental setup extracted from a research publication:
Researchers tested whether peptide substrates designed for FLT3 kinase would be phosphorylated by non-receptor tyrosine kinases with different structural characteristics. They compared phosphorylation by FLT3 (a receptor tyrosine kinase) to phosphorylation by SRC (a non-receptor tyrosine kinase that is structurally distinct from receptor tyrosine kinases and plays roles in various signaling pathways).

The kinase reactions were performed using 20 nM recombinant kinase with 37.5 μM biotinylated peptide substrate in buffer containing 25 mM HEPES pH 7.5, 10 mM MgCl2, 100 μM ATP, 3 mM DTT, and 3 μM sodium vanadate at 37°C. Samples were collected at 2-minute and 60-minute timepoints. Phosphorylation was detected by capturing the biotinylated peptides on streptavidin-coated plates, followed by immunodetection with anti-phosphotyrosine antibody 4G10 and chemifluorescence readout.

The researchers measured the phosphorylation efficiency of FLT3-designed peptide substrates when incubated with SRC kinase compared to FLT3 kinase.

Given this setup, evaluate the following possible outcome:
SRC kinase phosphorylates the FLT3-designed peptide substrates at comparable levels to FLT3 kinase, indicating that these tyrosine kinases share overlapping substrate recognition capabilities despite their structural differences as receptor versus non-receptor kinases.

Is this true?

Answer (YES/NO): NO